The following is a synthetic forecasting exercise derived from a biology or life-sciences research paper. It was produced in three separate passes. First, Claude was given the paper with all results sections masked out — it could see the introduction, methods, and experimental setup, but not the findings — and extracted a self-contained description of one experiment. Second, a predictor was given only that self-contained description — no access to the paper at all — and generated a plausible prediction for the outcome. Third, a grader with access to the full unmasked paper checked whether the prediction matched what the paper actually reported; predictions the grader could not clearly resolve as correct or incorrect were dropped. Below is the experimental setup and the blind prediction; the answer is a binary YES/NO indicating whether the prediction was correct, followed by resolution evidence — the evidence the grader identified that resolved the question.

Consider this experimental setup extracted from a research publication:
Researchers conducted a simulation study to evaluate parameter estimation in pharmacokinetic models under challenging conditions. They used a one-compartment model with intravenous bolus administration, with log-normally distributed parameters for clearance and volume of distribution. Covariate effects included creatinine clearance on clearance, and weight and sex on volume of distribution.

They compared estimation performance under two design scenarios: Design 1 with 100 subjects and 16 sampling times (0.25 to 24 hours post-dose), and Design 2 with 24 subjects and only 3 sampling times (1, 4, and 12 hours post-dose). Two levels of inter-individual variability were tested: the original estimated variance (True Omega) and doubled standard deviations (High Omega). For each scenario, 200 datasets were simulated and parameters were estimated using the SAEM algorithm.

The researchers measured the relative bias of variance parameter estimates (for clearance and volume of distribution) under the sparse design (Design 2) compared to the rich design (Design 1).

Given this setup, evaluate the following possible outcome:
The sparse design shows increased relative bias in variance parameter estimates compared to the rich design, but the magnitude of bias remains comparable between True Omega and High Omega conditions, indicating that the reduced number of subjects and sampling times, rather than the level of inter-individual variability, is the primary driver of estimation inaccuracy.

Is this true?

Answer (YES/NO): NO